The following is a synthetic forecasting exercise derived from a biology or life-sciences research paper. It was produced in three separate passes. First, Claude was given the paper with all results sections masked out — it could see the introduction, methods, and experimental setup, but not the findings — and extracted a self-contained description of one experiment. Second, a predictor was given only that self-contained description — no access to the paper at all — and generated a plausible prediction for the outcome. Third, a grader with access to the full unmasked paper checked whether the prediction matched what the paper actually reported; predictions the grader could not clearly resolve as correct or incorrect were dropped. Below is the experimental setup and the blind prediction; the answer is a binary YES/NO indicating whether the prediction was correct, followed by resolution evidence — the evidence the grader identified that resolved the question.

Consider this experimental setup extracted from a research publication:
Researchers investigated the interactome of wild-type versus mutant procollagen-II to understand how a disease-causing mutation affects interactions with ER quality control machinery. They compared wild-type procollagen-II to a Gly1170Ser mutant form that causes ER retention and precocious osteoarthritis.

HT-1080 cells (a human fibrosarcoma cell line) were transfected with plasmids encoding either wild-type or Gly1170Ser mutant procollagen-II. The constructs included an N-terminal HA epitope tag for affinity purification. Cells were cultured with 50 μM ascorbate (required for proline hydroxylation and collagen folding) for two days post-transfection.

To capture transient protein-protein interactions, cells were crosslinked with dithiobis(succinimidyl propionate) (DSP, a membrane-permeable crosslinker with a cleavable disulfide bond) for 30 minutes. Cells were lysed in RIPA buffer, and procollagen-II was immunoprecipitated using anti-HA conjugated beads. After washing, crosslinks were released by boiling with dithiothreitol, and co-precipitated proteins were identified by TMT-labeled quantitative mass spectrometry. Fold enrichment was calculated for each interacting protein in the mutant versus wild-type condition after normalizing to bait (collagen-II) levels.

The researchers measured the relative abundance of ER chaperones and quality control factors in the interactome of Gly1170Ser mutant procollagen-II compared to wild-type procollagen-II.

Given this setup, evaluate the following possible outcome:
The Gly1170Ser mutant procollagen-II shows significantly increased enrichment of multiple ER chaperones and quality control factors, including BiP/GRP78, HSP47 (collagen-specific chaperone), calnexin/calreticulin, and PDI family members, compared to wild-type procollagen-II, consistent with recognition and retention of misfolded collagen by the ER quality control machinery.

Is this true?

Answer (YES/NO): NO